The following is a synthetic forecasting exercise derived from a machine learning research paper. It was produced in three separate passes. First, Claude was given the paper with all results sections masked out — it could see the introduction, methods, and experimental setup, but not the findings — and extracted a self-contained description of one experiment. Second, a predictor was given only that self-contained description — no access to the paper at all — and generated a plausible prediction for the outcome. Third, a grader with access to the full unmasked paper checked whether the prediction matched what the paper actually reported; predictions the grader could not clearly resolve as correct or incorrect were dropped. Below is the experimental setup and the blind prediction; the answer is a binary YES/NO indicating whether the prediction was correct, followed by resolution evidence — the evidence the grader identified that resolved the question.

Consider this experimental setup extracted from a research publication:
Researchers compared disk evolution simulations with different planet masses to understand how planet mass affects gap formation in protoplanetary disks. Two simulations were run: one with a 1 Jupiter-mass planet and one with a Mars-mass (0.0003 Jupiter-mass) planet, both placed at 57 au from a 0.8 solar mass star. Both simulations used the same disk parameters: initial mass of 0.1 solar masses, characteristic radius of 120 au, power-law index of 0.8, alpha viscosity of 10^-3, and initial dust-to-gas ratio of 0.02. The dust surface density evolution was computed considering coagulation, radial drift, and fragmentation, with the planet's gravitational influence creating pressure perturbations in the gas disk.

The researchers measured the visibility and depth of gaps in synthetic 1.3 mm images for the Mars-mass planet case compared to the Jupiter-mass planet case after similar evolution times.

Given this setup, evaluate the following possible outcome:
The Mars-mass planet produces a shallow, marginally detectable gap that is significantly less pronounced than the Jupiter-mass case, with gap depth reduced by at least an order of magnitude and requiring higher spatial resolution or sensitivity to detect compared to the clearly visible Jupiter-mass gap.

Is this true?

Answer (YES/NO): NO